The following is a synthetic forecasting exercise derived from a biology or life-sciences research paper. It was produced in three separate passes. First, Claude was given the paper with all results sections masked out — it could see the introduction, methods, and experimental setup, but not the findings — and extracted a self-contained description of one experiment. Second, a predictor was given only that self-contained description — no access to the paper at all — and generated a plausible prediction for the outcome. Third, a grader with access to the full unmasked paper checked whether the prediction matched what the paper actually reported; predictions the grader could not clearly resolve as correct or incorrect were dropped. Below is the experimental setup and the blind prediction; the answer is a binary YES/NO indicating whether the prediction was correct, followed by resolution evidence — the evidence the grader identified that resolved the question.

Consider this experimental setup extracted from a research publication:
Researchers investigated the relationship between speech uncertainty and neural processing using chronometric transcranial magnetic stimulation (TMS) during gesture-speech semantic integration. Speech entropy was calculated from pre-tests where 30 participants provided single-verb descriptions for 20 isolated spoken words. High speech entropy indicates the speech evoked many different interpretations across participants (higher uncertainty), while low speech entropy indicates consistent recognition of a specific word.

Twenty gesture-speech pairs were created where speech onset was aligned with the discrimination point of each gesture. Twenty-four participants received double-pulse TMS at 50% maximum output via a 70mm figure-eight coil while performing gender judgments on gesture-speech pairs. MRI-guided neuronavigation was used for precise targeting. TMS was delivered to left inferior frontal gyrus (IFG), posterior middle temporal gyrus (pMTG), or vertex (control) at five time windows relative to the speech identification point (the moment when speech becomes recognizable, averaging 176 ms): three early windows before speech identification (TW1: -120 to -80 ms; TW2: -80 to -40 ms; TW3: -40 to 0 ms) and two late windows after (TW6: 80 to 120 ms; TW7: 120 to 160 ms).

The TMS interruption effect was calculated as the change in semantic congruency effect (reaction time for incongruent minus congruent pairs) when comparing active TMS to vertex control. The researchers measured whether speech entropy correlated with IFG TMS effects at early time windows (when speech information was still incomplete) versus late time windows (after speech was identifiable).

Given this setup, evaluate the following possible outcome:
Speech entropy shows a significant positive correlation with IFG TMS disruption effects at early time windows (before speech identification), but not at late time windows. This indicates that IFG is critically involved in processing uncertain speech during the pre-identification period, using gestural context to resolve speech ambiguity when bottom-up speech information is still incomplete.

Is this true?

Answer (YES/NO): NO